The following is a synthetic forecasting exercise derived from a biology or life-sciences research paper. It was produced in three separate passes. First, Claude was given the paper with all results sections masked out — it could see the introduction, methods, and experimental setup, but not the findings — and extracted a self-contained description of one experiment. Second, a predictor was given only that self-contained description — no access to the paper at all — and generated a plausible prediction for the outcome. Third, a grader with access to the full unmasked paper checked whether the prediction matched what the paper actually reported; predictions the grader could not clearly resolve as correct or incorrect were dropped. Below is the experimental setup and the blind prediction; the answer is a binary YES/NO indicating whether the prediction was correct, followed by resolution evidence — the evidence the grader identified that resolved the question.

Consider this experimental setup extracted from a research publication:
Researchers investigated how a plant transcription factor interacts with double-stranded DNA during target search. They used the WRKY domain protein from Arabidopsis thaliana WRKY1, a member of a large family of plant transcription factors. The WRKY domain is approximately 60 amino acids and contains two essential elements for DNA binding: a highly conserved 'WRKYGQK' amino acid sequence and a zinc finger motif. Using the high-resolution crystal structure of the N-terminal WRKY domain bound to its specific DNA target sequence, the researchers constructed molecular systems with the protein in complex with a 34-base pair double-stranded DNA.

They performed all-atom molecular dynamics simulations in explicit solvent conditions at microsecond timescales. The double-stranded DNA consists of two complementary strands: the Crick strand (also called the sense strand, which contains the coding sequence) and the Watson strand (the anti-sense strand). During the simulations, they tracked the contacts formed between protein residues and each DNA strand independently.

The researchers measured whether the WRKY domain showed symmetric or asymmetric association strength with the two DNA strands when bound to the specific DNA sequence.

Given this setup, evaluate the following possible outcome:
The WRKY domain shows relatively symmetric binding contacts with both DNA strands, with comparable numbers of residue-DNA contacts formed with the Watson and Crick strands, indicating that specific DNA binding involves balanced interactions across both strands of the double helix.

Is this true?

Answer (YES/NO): NO